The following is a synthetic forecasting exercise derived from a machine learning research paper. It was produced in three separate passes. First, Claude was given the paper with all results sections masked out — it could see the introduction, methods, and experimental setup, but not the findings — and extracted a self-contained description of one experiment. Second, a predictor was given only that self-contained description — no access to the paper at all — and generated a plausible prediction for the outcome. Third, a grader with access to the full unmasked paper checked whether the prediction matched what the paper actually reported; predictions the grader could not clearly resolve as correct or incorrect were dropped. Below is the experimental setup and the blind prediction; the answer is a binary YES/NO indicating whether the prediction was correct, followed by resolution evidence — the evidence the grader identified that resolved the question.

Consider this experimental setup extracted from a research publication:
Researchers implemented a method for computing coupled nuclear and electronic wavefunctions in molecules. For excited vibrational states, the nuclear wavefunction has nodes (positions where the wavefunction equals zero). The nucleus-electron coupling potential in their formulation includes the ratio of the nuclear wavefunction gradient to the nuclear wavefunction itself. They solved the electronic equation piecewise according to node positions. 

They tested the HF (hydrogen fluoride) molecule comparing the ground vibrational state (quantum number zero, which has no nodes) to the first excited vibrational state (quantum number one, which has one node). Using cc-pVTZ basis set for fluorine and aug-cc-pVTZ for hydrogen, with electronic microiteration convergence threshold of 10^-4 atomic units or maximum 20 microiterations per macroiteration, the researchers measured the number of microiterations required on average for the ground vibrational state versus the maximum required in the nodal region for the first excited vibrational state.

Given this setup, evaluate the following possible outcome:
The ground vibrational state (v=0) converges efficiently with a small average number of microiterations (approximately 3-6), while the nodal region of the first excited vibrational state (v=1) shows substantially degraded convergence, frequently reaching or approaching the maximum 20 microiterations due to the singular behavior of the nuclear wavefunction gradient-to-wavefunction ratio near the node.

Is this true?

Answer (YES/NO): YES